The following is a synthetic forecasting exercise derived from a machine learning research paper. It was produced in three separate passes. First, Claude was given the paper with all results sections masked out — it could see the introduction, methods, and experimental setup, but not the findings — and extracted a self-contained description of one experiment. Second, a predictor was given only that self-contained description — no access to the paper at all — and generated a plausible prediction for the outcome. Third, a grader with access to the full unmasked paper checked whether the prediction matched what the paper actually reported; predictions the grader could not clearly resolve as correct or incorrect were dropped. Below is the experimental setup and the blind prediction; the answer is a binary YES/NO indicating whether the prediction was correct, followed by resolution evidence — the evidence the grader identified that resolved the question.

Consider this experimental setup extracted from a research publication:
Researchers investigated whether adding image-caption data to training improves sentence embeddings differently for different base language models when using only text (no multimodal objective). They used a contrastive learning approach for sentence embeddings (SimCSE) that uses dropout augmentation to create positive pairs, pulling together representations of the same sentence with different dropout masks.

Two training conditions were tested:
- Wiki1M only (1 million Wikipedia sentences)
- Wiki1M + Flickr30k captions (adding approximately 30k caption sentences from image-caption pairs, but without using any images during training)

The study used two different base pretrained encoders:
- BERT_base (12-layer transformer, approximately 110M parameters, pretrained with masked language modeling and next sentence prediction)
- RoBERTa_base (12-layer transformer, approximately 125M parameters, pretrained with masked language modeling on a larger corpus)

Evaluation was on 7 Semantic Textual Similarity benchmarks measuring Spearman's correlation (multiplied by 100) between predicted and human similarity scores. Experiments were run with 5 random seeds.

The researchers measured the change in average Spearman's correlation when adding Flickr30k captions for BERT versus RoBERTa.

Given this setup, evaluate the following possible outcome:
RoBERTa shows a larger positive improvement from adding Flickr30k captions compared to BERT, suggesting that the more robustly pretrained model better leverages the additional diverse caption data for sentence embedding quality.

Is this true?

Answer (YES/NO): NO